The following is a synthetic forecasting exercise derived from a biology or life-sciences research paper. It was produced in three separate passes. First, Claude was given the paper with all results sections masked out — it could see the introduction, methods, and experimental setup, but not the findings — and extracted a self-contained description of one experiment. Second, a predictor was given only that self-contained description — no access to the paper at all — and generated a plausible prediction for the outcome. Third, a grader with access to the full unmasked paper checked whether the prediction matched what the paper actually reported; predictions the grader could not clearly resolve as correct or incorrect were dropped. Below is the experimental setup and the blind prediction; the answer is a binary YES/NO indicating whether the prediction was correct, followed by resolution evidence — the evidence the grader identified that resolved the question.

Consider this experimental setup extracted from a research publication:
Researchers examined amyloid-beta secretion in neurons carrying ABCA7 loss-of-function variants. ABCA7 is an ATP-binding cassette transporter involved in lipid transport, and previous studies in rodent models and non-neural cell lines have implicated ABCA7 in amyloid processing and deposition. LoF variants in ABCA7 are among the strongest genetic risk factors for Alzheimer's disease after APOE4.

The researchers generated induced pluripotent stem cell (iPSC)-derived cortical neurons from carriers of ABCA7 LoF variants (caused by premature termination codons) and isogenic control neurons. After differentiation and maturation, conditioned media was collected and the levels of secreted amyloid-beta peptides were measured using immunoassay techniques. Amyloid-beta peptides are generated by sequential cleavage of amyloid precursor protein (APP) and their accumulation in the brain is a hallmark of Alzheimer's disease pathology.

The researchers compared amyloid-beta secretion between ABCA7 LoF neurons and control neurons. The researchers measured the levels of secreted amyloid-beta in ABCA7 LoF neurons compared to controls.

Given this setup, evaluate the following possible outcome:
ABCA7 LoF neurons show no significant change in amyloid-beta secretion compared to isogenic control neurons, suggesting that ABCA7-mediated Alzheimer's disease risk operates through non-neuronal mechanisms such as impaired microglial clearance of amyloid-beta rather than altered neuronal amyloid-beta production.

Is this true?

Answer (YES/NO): NO